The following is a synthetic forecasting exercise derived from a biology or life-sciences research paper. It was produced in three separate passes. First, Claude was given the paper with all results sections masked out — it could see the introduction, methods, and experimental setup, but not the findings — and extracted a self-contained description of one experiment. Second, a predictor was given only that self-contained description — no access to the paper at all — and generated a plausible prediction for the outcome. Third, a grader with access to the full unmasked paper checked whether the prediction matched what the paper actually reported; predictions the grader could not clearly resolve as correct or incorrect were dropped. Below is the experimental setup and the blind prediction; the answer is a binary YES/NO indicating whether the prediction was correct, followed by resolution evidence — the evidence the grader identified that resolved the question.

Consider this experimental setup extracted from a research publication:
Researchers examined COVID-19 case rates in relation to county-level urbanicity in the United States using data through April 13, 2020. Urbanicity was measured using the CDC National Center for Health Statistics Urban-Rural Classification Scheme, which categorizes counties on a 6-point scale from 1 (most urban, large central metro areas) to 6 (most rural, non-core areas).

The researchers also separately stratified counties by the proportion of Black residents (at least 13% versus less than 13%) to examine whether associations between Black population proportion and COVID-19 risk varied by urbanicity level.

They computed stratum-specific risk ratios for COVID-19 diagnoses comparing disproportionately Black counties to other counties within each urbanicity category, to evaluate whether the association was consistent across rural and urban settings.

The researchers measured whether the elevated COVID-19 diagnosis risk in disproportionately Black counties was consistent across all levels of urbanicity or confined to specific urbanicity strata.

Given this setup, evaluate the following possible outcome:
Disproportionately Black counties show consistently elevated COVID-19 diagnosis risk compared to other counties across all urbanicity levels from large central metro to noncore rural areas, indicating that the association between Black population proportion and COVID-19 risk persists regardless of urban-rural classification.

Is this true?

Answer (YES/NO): YES